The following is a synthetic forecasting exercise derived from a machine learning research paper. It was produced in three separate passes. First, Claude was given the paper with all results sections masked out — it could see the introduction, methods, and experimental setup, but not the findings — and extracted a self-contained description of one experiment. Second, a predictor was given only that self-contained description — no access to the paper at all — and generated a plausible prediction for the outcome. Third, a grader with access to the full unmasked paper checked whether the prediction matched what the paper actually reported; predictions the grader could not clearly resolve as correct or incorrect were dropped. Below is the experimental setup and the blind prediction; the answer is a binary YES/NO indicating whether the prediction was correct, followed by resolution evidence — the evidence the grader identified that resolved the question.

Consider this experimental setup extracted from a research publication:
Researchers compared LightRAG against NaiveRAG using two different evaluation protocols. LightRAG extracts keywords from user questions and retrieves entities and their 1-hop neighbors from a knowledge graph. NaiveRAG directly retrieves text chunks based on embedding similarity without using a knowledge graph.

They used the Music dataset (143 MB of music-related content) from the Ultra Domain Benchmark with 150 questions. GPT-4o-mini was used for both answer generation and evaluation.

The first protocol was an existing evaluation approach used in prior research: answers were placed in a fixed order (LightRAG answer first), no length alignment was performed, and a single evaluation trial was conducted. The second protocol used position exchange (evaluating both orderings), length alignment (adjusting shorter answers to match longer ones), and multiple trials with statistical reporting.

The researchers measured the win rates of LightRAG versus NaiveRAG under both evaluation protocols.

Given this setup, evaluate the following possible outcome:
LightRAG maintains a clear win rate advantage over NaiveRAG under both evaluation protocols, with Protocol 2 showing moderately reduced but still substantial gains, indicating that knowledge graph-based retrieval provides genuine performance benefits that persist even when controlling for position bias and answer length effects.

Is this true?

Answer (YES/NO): NO